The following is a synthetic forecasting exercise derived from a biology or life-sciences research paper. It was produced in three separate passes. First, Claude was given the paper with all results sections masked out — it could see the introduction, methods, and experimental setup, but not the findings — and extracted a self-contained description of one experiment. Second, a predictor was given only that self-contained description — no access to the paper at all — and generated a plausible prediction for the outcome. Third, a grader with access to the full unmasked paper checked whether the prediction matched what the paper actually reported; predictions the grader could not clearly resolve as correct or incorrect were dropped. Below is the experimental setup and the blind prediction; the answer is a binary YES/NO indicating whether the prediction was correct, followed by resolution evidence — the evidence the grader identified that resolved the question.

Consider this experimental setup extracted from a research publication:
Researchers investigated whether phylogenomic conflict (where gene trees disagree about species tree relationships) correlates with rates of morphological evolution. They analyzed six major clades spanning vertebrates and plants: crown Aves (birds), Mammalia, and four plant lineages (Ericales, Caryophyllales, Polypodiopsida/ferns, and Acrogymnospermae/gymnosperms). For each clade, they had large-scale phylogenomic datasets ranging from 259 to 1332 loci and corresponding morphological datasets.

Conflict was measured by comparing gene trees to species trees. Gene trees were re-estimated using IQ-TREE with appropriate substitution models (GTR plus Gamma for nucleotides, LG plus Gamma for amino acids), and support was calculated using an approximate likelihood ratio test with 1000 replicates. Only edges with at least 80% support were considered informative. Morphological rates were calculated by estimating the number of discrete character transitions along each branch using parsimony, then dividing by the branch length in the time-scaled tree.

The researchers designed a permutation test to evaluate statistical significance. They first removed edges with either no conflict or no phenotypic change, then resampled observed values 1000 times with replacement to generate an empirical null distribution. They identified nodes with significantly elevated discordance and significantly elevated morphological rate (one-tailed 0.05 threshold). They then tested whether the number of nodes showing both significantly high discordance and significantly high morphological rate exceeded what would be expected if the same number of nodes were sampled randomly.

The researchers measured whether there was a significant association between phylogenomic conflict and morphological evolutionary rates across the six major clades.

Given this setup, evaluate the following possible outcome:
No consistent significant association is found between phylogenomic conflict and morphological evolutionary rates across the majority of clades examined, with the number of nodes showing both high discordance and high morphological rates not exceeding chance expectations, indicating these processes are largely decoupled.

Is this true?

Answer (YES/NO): NO